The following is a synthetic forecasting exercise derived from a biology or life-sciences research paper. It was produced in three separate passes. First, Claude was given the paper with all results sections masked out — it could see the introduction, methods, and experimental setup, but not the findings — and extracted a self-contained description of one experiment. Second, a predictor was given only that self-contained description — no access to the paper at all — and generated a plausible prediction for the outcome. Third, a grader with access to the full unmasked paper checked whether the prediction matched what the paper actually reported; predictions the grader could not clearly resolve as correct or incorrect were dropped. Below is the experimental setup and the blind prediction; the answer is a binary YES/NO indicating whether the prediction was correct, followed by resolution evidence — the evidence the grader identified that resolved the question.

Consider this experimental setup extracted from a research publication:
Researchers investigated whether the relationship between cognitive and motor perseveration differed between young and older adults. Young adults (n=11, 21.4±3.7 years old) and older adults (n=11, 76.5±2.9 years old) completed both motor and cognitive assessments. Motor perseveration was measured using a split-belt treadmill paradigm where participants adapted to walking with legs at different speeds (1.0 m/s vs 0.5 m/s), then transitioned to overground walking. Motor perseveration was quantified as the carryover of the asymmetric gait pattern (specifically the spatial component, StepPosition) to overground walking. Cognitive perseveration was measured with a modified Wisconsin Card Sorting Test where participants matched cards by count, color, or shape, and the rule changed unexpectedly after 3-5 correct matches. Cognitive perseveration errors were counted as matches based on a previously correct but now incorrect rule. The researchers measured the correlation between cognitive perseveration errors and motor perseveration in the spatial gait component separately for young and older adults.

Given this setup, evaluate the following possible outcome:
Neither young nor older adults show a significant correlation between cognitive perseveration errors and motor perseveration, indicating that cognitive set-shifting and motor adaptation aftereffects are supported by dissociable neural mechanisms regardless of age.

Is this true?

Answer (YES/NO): NO